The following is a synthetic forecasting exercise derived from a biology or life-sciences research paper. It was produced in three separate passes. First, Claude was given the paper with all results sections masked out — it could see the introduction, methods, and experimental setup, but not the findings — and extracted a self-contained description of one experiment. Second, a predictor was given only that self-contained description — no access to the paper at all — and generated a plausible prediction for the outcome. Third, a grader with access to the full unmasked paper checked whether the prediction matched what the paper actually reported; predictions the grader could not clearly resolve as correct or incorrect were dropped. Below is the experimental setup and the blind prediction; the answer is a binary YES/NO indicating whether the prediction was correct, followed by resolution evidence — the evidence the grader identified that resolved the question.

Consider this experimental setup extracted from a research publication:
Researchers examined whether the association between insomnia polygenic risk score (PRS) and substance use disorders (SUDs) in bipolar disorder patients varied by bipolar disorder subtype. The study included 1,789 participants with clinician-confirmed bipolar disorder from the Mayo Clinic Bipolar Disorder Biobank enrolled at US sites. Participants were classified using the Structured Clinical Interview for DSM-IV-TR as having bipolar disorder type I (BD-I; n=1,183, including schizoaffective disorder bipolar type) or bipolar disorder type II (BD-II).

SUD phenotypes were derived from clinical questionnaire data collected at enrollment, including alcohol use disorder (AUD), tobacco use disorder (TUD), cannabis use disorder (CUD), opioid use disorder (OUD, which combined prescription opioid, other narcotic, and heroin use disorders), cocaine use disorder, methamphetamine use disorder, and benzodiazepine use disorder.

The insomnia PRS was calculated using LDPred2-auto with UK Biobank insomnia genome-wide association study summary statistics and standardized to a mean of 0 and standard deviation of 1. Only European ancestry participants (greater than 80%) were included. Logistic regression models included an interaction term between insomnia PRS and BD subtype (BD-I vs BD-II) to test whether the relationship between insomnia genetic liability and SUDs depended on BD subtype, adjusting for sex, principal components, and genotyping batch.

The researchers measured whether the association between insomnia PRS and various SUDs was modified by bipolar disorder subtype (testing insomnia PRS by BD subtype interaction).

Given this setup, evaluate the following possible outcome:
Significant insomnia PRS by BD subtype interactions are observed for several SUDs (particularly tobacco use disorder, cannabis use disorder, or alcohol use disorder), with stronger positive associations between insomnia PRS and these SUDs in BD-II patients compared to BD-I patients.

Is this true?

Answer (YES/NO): NO